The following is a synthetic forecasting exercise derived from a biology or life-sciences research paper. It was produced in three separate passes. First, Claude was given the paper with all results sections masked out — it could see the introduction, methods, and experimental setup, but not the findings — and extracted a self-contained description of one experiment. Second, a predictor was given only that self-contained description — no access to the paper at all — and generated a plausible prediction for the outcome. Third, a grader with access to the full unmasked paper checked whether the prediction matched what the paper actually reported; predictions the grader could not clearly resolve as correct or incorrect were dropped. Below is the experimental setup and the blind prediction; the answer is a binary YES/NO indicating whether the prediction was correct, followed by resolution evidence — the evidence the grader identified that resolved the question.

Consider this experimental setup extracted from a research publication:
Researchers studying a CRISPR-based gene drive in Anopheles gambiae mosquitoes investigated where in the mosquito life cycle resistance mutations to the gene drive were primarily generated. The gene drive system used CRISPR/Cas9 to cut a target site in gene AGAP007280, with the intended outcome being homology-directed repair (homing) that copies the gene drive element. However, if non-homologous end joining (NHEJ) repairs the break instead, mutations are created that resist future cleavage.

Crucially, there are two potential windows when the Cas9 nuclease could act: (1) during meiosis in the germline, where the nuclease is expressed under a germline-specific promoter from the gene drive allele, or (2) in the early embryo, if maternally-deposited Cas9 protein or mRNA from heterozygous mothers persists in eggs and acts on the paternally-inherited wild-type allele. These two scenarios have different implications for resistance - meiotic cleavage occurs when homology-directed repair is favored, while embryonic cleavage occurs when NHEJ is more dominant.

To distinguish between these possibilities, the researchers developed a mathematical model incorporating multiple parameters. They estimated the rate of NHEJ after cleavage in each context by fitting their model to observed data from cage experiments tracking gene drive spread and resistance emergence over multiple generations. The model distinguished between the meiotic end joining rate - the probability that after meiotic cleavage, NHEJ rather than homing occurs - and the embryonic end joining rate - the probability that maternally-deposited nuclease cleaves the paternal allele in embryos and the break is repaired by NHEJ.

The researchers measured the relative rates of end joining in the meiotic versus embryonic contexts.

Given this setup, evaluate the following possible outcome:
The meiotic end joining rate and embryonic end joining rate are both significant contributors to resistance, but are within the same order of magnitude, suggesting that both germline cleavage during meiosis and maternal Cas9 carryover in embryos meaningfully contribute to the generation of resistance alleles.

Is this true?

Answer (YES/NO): NO